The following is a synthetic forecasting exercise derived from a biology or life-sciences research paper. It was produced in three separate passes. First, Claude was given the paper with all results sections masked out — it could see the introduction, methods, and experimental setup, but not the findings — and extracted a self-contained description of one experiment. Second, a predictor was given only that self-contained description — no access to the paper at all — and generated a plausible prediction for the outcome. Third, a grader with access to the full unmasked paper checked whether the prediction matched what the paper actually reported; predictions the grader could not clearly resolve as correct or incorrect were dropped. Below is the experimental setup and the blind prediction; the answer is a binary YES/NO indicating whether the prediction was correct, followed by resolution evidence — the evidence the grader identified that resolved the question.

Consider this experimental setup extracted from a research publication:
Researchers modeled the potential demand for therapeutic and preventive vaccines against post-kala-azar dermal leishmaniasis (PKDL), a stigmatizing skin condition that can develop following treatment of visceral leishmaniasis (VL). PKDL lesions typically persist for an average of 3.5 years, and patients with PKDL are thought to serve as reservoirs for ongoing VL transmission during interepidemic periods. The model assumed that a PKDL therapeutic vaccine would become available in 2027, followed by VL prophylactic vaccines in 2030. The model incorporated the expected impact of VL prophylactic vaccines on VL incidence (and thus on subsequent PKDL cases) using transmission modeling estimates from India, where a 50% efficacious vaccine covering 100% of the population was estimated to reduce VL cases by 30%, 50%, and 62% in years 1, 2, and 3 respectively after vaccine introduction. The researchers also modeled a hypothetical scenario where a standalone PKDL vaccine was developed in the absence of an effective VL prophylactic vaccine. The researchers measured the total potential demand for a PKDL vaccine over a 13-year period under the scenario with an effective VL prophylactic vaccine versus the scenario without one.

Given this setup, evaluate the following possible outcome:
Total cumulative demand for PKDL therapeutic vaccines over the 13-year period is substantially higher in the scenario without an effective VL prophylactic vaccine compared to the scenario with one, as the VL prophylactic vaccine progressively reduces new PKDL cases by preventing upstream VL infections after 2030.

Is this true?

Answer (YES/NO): YES